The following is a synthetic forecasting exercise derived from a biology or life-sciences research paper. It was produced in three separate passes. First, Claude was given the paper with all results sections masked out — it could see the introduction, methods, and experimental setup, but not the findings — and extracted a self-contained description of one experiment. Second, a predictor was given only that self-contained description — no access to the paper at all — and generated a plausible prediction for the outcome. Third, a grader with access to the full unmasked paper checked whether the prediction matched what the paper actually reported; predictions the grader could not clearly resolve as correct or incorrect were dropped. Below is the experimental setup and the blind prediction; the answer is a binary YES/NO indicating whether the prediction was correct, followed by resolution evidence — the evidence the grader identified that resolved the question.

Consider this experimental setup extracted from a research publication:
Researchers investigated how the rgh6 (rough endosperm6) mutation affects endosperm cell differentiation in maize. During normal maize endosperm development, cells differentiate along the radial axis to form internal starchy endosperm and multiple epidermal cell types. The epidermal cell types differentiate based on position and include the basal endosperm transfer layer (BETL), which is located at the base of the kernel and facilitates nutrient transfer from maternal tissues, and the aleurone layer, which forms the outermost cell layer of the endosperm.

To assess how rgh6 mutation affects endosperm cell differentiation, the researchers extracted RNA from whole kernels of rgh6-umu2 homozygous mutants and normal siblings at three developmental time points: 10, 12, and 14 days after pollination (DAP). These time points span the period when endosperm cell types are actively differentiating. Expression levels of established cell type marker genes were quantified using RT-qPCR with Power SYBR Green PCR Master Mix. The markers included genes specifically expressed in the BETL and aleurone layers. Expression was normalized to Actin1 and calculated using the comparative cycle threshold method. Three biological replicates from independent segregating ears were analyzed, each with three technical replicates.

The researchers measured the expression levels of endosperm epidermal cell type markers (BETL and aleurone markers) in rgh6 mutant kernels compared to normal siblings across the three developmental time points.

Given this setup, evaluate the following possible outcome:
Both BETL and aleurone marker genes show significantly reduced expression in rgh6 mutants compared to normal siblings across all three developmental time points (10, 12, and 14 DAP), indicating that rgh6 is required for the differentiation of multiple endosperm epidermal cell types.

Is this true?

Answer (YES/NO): NO